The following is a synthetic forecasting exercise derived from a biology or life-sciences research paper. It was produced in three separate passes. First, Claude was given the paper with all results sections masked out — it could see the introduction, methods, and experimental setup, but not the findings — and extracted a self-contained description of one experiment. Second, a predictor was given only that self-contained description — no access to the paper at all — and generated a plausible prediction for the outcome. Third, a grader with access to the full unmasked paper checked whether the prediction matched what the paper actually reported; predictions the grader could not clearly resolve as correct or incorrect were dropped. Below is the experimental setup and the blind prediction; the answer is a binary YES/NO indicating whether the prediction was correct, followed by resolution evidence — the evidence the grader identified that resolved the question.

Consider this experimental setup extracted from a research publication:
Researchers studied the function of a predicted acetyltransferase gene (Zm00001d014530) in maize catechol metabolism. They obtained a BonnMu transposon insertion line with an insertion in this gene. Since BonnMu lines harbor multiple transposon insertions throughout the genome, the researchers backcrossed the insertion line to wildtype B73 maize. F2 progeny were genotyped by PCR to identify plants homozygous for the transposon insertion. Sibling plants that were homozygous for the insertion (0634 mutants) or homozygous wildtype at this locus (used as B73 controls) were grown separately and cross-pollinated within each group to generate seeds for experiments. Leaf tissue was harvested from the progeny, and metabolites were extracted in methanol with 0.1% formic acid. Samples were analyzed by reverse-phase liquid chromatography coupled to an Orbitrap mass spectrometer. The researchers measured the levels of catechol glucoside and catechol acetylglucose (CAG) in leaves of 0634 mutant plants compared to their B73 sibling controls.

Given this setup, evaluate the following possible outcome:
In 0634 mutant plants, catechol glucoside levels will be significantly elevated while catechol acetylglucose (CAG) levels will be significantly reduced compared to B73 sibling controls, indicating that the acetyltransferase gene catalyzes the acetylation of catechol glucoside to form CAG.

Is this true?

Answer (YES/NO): YES